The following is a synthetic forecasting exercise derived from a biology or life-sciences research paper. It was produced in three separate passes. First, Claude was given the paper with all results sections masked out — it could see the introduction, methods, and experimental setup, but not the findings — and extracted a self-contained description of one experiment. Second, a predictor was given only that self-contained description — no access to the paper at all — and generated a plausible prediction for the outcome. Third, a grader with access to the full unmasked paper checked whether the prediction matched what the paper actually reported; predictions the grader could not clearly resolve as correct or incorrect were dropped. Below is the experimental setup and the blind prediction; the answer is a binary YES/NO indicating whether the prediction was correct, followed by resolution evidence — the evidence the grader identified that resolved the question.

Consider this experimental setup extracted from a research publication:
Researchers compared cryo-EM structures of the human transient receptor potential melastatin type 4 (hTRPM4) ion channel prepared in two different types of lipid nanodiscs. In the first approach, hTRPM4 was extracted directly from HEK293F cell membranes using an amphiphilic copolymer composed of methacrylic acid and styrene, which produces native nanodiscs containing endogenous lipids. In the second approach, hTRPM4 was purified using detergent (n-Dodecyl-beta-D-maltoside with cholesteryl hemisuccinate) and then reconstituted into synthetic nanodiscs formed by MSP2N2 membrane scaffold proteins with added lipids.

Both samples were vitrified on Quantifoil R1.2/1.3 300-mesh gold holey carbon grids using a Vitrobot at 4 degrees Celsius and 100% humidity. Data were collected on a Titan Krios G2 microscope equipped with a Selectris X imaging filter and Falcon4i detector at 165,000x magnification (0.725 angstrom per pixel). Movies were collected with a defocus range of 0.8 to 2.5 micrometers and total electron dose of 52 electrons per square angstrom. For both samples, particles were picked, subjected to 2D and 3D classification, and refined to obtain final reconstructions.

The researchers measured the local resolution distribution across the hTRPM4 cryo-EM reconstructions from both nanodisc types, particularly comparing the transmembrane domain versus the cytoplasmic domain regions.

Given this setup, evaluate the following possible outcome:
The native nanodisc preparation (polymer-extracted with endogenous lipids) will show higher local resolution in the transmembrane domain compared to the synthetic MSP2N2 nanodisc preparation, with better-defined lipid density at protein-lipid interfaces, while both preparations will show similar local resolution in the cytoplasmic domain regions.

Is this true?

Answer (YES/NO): NO